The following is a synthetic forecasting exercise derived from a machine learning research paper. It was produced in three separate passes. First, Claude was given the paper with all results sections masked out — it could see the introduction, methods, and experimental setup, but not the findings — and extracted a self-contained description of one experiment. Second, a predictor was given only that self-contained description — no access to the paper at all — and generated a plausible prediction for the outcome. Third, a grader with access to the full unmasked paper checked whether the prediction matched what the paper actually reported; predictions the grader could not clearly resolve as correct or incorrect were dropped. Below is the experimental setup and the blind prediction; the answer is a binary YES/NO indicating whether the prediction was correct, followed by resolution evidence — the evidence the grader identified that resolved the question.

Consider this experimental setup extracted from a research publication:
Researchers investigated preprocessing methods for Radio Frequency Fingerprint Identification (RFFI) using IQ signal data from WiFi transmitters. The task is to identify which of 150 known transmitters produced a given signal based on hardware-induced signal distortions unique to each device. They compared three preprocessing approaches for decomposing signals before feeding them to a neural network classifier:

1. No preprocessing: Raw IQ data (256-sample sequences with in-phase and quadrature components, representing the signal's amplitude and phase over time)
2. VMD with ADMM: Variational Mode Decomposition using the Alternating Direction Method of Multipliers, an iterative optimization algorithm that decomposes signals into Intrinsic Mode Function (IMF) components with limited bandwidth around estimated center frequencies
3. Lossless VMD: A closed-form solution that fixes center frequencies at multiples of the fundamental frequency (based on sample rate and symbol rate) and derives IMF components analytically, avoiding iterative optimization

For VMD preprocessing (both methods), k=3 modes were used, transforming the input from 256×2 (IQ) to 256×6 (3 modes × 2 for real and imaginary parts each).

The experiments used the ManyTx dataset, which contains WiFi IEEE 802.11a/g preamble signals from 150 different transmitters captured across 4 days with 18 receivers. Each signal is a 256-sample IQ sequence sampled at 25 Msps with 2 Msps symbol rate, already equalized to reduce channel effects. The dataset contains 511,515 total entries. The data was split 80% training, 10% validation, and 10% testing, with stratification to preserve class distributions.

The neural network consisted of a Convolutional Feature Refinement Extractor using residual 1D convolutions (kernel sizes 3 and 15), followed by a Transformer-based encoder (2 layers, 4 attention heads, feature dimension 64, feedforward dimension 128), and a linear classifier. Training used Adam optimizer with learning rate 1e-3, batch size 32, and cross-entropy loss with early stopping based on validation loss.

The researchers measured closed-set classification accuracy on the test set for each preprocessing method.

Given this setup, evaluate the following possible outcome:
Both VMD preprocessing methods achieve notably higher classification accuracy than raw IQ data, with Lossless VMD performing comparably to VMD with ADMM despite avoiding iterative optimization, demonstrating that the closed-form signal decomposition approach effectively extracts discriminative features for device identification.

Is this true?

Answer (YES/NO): NO